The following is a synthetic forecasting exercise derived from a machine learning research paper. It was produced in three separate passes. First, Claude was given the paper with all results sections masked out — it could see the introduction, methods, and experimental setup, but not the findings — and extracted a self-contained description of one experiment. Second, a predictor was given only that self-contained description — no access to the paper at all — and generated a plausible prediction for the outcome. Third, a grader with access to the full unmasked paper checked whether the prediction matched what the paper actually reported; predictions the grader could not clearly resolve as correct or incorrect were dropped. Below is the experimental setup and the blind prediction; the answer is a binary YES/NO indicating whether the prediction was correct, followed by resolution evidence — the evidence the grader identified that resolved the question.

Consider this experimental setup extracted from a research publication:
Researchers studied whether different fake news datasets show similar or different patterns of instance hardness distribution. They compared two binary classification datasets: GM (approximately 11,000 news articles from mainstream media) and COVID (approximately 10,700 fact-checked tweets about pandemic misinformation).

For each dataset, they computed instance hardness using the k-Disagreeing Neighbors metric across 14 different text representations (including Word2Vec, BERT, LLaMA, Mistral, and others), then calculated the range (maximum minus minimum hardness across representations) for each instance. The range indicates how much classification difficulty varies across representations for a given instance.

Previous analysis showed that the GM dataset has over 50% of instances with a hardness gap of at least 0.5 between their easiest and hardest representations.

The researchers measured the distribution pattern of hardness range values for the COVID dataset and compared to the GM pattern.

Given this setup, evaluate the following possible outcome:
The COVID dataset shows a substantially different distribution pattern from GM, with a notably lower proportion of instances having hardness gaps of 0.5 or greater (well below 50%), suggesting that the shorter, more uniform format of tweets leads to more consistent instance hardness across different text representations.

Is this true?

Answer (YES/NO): NO